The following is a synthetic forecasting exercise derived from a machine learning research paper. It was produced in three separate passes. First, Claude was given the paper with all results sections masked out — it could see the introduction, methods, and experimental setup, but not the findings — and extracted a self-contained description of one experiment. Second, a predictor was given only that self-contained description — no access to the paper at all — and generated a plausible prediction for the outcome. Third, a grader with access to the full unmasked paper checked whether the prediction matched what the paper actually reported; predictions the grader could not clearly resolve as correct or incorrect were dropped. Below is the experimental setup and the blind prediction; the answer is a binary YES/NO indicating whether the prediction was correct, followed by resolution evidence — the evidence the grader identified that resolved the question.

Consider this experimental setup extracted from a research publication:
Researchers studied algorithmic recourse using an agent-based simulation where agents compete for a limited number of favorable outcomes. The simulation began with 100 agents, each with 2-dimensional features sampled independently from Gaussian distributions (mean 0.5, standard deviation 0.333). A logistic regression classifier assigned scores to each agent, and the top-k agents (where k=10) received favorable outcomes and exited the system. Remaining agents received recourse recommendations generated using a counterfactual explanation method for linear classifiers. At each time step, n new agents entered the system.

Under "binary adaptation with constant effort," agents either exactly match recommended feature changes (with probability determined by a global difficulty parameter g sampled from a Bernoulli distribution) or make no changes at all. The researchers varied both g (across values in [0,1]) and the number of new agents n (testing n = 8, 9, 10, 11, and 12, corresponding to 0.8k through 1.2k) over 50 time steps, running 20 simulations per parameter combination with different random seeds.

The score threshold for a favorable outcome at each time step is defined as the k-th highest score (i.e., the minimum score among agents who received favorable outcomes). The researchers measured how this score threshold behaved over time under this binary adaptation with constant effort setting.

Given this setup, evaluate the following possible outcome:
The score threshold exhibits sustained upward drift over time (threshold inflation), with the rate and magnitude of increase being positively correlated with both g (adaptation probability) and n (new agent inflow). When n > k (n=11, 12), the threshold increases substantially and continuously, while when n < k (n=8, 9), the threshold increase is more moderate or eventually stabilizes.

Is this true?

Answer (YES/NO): NO